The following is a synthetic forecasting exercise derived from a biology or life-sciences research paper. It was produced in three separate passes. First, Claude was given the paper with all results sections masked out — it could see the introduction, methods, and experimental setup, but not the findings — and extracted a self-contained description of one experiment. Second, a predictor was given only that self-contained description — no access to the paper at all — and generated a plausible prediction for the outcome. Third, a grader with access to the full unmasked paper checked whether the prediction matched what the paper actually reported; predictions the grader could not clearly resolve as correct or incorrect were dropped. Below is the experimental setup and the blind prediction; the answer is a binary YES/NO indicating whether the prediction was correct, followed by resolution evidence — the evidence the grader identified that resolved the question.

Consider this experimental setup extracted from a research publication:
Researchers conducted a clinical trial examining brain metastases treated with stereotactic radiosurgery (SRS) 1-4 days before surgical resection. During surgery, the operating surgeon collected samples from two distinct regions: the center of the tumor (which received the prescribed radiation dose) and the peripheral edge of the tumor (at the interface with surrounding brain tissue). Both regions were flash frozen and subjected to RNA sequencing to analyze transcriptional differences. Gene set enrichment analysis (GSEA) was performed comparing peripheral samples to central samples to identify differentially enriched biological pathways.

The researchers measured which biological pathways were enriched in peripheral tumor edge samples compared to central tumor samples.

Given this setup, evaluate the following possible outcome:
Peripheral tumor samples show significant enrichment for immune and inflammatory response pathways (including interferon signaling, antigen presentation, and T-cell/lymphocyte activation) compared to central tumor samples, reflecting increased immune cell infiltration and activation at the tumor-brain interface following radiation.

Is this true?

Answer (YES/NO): NO